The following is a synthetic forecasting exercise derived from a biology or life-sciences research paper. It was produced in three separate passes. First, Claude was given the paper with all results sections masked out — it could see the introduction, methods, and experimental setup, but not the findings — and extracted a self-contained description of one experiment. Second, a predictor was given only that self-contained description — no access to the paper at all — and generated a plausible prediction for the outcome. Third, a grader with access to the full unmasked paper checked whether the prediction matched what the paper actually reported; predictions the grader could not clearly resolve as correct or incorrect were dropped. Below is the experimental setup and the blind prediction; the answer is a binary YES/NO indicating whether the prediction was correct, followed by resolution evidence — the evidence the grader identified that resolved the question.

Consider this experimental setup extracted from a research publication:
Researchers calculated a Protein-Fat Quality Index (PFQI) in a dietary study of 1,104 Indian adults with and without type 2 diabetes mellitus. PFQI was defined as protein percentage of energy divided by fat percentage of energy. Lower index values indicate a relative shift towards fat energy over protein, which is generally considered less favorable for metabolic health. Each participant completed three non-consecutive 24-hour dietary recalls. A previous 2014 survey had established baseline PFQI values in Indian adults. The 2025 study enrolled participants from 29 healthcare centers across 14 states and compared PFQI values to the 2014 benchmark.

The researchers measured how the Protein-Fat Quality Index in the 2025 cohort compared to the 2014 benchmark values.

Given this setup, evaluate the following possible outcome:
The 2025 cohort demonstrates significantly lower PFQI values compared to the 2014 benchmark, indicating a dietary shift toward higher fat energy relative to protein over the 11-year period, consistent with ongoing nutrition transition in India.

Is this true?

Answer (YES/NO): YES